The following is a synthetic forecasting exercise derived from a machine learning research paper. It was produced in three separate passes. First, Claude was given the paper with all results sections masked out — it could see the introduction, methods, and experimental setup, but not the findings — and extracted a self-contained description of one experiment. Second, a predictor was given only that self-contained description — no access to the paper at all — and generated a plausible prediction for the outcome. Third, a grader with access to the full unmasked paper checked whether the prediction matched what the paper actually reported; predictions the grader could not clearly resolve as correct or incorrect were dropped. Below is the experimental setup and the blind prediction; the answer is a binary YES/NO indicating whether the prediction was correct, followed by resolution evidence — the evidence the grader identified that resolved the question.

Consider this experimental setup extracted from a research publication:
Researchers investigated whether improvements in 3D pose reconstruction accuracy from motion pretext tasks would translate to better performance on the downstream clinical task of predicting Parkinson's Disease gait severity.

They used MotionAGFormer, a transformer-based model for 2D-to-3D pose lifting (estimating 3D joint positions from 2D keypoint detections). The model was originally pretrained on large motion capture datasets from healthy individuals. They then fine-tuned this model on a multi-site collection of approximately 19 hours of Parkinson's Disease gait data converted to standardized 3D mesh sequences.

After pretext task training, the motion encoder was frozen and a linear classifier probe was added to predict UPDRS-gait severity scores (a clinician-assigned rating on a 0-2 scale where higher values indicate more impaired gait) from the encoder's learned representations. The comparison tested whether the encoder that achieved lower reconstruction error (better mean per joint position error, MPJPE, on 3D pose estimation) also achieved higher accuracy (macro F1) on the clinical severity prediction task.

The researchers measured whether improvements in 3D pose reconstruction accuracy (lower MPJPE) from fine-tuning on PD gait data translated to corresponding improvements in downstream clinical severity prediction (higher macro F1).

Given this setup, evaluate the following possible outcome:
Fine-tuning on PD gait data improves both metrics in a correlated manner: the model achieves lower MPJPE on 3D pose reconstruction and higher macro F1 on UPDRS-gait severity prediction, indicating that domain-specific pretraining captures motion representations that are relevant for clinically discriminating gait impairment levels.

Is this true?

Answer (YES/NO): YES